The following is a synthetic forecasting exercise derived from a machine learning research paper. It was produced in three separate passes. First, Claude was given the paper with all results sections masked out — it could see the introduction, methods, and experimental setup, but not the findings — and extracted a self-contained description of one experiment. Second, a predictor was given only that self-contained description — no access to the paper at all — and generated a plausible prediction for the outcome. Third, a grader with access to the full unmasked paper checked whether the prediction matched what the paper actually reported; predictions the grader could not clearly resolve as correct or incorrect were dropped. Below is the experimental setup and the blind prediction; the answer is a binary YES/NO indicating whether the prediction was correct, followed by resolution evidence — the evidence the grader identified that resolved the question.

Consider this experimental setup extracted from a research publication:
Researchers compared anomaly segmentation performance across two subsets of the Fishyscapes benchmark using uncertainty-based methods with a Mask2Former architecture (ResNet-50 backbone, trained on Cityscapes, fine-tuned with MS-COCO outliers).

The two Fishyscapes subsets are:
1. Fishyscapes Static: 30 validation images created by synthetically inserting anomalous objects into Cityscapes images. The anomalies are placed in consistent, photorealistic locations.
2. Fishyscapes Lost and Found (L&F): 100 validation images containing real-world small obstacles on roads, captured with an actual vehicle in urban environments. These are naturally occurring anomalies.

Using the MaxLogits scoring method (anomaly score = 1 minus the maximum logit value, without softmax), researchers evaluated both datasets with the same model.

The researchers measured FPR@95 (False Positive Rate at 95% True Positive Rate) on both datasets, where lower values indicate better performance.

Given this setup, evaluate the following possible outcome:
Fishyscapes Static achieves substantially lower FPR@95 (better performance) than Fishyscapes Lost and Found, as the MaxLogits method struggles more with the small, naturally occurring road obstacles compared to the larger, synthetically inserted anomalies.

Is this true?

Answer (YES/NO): NO